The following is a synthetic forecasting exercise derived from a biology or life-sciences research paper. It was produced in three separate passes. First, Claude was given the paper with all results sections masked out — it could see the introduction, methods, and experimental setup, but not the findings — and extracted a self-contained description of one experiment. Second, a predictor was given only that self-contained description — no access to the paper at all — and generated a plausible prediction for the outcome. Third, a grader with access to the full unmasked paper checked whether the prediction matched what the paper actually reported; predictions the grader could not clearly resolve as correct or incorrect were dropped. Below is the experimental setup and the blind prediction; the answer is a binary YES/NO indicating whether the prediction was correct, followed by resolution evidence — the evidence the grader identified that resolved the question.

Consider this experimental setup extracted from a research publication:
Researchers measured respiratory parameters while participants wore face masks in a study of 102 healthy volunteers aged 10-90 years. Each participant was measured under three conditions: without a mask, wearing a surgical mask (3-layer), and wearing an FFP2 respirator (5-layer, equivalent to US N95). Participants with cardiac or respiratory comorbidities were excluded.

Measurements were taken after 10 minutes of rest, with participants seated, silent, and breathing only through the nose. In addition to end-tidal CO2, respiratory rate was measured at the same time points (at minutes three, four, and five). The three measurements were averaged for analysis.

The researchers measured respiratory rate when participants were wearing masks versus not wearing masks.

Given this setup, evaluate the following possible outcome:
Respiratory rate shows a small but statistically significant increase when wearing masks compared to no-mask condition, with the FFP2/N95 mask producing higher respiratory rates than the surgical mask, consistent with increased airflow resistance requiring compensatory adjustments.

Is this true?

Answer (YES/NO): NO